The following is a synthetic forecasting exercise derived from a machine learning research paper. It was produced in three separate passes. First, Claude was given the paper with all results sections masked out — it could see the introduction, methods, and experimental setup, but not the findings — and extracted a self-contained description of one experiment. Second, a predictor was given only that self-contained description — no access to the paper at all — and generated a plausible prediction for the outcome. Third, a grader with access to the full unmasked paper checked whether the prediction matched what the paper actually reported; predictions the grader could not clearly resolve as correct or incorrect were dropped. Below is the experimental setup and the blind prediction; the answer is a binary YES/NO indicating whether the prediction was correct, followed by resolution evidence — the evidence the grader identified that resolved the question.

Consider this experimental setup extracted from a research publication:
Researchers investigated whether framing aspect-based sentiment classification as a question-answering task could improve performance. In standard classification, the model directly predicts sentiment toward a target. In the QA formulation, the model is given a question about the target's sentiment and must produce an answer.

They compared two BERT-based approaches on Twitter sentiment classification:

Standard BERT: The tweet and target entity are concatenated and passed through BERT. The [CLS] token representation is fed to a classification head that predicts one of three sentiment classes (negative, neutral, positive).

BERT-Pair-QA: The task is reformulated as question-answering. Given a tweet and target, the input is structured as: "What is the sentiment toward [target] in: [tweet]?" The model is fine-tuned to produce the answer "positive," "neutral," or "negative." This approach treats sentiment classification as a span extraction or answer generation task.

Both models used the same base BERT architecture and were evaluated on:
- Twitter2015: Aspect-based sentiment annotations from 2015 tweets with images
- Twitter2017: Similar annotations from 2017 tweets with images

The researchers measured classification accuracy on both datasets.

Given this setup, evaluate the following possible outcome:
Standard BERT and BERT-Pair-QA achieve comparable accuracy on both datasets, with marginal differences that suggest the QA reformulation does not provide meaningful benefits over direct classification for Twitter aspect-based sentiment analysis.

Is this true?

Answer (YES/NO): NO